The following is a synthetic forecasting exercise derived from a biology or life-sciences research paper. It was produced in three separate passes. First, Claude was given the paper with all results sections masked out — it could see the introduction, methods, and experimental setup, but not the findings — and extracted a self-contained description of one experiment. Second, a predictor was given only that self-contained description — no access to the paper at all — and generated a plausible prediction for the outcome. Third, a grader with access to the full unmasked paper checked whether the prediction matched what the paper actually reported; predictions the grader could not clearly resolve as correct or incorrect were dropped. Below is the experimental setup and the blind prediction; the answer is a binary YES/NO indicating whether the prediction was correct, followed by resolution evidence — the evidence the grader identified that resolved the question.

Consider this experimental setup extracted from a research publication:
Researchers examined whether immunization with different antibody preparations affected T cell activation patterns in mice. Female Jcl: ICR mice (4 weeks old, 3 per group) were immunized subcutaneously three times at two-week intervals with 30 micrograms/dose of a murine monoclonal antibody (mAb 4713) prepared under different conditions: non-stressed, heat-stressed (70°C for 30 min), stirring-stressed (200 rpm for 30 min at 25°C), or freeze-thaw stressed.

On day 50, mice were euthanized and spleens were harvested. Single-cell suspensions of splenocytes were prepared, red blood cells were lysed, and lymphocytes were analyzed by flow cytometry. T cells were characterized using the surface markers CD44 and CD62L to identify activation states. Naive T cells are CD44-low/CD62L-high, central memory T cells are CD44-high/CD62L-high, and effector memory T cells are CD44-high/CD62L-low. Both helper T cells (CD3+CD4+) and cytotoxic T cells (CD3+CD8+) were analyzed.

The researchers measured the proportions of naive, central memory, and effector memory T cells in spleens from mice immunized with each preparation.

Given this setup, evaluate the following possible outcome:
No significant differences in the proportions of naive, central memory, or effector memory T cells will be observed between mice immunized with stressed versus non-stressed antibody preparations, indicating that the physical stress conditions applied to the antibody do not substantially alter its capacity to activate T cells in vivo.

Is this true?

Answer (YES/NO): NO